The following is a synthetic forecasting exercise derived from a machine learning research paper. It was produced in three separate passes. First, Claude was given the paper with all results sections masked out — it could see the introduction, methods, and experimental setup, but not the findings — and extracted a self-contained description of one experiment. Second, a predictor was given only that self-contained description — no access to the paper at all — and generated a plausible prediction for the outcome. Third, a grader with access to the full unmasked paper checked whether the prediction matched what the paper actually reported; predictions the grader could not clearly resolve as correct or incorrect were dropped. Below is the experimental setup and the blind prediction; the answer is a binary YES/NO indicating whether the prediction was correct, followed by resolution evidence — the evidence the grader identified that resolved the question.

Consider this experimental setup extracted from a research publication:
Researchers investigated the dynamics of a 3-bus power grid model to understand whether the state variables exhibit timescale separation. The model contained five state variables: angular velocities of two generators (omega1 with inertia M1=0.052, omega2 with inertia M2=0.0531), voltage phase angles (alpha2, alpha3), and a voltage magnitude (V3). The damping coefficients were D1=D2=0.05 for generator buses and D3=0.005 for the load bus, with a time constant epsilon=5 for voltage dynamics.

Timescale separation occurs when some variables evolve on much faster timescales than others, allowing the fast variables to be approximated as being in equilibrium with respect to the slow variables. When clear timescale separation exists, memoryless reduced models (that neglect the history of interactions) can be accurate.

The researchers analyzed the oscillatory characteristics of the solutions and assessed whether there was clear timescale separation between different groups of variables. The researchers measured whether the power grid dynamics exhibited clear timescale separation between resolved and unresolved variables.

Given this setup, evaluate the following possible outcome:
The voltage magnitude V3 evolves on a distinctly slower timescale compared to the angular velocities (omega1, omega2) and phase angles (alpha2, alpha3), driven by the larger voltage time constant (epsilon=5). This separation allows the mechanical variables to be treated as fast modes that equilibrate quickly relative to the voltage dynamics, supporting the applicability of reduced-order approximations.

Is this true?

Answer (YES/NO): NO